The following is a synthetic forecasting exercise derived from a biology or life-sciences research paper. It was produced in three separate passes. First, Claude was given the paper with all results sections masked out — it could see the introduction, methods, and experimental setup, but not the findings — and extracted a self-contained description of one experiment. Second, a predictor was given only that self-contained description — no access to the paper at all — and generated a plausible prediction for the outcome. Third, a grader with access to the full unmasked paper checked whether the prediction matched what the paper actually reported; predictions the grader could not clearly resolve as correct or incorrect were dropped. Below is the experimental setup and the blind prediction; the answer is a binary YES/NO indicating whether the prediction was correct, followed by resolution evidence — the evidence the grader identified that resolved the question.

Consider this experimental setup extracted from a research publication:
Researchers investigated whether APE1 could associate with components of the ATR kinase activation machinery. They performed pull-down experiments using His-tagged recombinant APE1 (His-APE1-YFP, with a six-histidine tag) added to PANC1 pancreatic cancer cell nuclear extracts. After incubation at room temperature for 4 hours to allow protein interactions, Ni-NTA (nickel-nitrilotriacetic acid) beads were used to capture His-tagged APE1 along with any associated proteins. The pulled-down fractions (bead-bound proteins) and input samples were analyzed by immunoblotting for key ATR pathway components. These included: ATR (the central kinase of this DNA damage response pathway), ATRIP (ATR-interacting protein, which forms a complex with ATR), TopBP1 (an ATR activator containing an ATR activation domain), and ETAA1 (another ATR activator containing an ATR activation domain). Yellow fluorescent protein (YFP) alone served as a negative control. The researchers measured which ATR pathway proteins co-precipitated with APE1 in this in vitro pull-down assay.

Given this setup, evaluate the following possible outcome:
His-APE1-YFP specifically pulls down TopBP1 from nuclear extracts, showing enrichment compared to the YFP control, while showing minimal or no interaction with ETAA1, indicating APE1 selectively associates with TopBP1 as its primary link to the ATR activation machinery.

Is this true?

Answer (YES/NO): NO